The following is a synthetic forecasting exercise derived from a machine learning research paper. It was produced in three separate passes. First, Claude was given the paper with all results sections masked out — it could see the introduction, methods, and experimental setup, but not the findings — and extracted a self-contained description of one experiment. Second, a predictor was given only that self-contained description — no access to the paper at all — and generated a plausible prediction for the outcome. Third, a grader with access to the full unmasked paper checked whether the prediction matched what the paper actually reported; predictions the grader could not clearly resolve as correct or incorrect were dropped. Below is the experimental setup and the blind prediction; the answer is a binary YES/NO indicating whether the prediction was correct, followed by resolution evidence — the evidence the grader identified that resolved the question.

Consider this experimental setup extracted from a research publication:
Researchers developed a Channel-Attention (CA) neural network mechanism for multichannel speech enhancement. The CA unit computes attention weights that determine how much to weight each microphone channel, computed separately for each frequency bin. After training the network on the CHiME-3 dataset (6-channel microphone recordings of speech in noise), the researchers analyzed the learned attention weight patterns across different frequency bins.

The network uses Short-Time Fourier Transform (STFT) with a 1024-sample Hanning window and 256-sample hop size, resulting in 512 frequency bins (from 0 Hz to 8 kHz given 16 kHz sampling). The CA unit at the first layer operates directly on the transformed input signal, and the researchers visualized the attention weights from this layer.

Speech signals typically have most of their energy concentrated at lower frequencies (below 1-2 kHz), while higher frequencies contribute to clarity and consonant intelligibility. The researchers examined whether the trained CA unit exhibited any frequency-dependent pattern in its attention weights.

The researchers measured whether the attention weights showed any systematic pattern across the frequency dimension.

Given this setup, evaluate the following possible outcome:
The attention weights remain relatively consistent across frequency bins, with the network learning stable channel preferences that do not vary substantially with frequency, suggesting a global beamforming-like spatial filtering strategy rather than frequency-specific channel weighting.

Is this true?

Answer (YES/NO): NO